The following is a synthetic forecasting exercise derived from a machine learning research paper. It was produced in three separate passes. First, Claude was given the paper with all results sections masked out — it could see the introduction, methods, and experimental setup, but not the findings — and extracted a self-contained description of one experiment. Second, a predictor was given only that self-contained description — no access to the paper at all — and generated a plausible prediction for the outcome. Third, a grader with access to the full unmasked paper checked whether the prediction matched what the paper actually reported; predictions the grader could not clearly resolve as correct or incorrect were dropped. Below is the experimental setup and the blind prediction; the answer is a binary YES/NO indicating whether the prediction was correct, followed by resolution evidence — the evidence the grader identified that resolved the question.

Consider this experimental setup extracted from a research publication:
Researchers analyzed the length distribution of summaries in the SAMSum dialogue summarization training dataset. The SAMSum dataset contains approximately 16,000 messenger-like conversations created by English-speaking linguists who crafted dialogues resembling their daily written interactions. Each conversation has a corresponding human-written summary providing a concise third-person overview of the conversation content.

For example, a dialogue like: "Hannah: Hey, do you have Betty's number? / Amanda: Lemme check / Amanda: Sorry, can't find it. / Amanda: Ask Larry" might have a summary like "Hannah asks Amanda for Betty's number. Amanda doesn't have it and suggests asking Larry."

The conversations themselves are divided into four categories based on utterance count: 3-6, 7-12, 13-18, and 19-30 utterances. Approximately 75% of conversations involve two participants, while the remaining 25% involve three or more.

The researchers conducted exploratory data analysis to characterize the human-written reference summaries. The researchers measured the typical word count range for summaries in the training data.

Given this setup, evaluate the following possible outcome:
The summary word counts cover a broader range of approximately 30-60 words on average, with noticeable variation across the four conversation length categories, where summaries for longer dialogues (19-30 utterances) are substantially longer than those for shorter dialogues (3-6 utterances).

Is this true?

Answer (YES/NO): NO